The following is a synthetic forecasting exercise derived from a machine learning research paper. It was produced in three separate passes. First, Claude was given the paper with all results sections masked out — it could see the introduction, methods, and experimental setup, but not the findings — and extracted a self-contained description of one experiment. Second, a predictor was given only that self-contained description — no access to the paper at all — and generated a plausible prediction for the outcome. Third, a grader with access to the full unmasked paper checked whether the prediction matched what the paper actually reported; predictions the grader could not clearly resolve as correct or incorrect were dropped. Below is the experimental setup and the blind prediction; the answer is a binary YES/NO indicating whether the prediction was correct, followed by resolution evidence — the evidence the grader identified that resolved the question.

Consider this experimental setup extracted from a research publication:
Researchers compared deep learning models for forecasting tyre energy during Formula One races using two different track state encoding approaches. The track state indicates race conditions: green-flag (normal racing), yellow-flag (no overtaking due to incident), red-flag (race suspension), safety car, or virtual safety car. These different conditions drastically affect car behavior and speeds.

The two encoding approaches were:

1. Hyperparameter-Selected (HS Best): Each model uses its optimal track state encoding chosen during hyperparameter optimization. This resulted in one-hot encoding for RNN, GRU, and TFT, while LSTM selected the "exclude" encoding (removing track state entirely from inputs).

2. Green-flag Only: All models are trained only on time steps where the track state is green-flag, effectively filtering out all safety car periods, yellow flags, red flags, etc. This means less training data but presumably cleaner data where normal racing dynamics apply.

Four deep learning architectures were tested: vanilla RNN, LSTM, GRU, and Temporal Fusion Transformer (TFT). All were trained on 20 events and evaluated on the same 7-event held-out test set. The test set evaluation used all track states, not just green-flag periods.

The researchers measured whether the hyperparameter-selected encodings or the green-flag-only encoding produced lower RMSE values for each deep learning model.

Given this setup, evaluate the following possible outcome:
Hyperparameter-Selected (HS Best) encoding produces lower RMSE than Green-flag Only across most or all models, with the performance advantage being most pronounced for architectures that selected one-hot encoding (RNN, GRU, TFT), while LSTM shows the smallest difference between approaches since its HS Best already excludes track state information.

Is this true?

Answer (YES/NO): NO